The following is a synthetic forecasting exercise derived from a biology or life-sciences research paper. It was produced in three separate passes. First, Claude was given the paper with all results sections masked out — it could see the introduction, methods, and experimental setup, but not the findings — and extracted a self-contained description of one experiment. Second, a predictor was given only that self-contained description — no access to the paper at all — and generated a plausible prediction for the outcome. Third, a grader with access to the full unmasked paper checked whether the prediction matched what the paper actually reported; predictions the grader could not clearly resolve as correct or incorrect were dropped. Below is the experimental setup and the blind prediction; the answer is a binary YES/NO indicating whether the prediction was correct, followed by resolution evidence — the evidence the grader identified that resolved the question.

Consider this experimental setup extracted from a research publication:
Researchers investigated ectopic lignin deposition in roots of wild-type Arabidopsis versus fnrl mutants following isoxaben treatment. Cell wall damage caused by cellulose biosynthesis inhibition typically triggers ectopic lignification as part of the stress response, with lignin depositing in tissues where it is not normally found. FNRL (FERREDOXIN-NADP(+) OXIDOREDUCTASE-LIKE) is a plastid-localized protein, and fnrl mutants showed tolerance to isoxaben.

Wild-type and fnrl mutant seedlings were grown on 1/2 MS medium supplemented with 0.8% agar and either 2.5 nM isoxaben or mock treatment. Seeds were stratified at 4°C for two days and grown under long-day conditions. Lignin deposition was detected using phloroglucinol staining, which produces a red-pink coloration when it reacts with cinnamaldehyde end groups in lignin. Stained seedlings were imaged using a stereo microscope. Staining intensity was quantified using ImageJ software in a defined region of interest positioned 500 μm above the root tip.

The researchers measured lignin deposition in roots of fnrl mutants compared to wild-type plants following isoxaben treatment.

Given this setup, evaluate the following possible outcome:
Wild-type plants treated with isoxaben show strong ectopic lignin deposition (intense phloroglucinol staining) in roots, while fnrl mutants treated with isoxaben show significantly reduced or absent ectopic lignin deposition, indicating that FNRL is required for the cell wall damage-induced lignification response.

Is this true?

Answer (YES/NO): YES